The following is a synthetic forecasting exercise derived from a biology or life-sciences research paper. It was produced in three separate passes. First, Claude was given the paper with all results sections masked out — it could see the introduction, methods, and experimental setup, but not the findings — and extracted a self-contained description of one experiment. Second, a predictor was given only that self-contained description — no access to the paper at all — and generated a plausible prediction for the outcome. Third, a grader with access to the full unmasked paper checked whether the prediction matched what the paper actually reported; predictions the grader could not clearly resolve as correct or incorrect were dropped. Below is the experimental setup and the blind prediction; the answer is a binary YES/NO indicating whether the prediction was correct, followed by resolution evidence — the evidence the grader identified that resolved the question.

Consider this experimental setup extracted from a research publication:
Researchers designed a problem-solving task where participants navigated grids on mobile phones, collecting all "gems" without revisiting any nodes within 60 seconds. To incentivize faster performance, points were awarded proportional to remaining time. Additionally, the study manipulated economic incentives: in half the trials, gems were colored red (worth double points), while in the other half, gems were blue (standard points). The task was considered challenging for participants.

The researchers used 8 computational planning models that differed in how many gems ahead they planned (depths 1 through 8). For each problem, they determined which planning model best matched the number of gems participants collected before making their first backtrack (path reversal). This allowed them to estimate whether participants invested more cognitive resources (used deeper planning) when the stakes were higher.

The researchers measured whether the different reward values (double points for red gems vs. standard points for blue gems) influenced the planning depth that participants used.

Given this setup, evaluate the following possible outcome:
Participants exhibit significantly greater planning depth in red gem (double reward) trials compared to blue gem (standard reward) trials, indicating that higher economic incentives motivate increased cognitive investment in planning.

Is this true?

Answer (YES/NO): NO